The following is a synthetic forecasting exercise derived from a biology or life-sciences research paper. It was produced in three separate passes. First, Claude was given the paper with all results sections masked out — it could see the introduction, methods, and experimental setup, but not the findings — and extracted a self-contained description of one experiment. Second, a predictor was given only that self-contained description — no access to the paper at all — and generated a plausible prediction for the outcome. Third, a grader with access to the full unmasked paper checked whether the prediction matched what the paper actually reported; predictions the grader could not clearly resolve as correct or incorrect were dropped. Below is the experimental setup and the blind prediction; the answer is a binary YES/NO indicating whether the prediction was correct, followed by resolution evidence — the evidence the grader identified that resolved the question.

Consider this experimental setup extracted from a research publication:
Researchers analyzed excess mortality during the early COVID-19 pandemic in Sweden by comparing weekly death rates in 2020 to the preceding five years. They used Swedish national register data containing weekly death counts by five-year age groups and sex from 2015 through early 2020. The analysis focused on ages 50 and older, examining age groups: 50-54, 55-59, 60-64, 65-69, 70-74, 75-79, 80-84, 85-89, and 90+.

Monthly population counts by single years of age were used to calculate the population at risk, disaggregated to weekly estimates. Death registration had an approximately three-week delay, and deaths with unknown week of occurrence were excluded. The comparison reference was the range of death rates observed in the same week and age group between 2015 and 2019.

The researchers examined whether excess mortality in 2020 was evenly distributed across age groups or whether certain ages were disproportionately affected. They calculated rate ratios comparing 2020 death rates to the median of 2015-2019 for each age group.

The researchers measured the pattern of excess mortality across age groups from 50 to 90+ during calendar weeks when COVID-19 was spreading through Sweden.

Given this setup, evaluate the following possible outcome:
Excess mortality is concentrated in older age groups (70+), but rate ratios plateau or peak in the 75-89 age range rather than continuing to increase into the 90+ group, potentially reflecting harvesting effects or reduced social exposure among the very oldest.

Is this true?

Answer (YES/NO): NO